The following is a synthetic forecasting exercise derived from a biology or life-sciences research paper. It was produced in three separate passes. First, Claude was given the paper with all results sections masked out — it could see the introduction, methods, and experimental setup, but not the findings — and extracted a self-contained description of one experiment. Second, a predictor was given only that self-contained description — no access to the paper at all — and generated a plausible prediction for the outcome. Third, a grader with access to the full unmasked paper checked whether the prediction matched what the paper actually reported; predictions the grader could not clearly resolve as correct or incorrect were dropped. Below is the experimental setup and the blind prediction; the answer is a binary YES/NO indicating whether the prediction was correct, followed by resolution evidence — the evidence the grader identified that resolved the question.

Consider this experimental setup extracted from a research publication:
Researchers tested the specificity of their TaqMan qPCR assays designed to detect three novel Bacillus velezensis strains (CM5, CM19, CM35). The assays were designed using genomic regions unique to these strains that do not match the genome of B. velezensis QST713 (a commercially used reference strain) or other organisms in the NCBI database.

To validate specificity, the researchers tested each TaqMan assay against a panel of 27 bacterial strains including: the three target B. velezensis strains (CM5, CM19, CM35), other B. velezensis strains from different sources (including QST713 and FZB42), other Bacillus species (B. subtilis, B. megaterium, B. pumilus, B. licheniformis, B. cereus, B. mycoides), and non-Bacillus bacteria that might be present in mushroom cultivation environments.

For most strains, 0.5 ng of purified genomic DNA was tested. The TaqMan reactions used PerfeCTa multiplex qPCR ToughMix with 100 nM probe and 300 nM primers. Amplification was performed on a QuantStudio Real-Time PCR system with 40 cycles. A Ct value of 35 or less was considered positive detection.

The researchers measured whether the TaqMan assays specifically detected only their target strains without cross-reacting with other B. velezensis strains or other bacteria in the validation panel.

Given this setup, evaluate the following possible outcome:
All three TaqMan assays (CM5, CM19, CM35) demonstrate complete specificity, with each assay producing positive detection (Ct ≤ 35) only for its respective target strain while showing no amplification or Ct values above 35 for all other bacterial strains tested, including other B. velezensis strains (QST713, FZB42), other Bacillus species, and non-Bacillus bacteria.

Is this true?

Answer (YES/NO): NO